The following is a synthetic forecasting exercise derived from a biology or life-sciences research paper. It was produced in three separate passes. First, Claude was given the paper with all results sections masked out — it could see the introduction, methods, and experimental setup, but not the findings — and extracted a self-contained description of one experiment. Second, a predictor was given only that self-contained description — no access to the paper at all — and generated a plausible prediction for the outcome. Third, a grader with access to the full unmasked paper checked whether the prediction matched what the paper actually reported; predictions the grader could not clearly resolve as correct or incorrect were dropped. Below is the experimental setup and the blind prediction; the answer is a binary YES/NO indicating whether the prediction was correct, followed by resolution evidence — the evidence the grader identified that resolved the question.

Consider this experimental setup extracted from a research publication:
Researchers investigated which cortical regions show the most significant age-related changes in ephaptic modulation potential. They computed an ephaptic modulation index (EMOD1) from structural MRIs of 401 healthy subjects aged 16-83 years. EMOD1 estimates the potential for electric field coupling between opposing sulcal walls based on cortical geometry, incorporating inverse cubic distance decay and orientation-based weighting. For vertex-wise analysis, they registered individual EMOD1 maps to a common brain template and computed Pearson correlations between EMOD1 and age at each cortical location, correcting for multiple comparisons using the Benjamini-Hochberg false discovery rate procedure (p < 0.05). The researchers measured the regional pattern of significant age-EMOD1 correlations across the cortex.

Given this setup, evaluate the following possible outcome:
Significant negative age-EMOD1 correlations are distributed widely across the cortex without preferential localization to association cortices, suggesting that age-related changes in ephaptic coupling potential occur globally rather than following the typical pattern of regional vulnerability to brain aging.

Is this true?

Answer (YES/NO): NO